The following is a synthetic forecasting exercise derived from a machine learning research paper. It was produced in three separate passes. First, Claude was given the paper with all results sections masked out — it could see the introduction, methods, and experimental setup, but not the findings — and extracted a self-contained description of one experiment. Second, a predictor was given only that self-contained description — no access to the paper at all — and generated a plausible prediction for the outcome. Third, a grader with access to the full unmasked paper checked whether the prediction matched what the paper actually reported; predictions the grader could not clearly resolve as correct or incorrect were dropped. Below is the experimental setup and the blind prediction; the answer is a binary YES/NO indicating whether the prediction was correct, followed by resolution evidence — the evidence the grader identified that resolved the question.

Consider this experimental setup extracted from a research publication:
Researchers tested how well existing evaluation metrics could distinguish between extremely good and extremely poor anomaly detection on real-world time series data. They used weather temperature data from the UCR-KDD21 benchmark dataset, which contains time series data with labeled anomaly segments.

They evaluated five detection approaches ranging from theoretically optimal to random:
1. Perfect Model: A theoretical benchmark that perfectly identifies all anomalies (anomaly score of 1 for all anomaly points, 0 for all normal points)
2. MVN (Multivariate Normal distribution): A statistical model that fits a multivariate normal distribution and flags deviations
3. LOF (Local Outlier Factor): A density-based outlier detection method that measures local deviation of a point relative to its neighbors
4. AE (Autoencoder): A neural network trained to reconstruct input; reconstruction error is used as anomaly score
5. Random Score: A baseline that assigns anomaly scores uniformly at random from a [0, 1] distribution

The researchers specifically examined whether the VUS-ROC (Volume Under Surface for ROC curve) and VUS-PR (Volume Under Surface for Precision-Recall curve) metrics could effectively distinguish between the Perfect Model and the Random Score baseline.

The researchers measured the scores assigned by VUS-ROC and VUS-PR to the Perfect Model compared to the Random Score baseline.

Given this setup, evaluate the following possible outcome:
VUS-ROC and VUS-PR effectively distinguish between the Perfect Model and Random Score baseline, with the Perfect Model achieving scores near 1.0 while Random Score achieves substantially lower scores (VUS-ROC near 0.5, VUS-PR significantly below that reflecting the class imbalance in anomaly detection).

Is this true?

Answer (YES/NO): NO